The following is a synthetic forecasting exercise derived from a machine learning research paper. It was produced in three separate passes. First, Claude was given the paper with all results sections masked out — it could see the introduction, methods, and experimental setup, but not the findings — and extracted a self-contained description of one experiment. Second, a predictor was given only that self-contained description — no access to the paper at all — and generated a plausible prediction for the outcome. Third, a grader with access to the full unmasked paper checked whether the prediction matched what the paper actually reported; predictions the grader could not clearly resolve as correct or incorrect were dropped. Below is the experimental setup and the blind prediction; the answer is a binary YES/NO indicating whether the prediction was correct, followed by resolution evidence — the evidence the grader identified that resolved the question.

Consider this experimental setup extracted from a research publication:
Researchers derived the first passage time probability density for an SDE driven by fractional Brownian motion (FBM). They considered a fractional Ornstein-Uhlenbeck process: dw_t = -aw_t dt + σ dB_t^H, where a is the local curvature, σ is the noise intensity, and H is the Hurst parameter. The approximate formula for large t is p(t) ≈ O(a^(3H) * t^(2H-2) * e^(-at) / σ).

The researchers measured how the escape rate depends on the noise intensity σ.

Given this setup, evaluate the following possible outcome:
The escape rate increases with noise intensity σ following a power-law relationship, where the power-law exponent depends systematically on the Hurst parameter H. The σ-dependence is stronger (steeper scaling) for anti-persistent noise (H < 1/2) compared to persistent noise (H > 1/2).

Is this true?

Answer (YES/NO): NO